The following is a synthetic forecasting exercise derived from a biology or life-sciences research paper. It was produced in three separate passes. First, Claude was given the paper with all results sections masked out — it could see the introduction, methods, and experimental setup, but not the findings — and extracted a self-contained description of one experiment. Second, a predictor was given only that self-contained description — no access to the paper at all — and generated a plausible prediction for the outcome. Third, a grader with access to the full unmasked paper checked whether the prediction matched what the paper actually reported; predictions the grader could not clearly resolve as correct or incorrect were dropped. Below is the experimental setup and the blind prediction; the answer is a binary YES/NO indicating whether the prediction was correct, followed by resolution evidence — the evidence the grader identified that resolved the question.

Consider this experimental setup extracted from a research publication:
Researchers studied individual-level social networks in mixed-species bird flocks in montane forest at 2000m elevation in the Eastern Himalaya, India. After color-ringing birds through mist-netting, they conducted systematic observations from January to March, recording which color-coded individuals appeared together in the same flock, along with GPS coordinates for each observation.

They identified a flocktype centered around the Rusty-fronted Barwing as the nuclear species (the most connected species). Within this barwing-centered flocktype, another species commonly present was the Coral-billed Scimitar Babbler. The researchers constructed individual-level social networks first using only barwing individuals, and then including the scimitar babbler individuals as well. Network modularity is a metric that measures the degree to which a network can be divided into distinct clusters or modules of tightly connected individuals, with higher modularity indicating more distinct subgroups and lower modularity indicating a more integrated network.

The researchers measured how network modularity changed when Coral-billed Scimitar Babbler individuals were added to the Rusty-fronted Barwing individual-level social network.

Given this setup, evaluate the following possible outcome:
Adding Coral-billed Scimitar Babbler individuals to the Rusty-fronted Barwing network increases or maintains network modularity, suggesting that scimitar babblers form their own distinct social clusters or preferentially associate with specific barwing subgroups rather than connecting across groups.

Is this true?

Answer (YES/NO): NO